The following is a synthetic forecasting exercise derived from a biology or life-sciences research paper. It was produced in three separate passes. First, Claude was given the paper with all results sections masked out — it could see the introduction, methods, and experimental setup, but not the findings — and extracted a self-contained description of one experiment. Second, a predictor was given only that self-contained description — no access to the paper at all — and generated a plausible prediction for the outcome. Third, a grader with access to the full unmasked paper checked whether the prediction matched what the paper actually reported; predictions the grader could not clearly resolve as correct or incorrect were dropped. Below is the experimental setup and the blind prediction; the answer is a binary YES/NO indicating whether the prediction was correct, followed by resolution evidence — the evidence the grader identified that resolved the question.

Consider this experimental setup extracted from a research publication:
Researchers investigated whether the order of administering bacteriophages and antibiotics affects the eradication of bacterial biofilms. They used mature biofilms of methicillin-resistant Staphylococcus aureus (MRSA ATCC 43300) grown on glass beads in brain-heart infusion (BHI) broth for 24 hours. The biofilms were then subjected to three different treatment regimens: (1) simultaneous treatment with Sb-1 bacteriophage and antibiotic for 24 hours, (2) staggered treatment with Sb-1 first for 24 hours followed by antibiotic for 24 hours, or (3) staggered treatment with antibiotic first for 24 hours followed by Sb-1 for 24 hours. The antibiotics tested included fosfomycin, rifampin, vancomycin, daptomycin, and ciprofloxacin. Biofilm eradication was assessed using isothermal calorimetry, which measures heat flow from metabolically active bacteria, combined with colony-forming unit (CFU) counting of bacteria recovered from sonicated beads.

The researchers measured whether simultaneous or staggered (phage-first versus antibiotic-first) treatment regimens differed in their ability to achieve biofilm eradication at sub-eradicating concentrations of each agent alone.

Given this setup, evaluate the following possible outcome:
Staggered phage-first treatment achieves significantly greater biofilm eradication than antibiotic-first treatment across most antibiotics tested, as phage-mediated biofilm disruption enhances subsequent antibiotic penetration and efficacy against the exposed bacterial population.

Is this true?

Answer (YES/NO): YES